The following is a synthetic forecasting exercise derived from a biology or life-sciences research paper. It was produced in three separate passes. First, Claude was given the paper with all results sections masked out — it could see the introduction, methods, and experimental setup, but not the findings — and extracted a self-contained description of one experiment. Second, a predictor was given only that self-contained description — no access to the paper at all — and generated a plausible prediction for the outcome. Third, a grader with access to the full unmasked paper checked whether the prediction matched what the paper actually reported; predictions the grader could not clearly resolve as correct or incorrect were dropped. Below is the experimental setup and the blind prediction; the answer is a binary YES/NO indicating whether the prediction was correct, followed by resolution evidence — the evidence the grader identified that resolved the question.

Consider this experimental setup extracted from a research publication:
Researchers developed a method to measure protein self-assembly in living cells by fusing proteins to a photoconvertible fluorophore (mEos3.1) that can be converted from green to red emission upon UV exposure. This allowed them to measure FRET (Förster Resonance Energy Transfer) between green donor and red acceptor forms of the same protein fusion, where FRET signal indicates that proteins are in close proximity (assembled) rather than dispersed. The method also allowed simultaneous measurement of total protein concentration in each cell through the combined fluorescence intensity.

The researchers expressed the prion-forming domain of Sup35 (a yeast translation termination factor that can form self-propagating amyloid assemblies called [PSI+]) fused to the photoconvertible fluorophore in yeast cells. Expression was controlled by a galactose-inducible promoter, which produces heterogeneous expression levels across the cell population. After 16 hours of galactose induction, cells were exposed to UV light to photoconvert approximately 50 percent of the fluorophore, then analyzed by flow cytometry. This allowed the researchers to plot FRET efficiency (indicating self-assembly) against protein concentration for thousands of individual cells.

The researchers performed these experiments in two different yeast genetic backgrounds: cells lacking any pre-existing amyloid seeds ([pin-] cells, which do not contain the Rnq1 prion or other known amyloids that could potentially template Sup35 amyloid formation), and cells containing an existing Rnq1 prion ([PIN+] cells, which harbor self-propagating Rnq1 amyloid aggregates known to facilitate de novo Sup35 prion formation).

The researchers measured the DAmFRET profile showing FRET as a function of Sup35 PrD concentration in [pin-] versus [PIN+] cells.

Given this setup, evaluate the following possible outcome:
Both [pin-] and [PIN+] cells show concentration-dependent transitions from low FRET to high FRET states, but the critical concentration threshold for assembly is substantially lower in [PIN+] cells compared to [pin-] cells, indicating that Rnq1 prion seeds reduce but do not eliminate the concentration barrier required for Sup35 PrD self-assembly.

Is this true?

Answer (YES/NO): NO